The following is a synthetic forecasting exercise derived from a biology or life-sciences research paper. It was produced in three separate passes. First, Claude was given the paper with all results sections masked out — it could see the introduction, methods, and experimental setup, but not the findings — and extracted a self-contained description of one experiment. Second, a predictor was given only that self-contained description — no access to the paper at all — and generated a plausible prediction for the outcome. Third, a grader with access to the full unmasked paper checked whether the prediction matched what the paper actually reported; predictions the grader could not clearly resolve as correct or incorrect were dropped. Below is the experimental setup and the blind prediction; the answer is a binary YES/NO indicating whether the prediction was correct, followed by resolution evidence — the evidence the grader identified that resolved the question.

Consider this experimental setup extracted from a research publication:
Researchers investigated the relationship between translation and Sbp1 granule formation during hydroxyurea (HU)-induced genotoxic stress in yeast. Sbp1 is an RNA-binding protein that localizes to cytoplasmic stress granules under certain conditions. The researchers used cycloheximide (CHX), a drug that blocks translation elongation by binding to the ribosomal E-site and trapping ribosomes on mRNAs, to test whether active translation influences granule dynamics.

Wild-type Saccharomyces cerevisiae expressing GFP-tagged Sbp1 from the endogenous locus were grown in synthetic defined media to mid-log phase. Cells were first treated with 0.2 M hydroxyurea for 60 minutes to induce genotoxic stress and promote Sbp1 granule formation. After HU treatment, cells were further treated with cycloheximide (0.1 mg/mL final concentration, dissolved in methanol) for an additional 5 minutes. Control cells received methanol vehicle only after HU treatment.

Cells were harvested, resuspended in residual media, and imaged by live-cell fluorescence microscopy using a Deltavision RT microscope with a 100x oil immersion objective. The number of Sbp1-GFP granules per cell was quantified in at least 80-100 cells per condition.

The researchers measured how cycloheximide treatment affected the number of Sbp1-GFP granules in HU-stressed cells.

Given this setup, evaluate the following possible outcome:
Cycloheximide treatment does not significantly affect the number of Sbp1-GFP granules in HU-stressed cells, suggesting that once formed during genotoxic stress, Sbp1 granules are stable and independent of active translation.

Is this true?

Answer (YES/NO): NO